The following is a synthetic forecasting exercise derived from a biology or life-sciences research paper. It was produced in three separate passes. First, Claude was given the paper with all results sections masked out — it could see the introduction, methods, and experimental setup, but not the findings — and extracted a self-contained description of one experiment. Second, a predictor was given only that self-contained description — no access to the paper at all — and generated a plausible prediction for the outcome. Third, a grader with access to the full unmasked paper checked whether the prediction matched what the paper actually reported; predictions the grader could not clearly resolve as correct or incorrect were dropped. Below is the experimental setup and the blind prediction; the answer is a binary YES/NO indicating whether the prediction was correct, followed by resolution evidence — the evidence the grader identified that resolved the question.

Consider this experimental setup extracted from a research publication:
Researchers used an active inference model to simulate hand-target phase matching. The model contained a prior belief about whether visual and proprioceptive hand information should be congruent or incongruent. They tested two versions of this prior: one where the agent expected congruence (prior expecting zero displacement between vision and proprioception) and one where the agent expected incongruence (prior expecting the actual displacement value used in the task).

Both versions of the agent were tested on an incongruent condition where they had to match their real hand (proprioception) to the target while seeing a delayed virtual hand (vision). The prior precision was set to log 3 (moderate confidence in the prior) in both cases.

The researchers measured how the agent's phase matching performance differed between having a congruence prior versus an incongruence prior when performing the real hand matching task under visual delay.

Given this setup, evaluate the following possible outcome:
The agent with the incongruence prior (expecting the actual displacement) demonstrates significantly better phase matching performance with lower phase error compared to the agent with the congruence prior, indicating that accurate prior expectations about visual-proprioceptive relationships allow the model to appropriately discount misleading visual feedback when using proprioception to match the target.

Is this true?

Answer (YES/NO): YES